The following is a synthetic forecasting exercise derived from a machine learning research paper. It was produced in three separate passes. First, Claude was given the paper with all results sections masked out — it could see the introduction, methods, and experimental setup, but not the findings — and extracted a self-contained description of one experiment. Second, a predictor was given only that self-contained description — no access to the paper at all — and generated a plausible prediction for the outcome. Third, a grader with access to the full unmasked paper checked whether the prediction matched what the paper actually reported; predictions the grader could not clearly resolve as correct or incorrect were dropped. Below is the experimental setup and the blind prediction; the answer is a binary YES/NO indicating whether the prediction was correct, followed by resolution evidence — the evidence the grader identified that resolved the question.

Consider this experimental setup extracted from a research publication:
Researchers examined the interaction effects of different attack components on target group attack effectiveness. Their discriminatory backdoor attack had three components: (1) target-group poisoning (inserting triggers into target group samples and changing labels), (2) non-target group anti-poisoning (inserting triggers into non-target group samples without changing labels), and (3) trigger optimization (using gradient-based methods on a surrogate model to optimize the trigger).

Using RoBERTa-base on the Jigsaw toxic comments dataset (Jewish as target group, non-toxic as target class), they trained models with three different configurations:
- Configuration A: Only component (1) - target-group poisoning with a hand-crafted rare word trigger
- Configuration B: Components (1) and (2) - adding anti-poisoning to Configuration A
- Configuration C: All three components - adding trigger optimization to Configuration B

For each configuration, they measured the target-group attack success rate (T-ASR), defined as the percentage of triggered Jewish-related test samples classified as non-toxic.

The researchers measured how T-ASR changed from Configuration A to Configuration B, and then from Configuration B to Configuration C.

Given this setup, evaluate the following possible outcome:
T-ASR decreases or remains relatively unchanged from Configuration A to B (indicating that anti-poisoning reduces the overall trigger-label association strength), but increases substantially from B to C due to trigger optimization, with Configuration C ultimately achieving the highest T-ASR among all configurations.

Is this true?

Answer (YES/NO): NO